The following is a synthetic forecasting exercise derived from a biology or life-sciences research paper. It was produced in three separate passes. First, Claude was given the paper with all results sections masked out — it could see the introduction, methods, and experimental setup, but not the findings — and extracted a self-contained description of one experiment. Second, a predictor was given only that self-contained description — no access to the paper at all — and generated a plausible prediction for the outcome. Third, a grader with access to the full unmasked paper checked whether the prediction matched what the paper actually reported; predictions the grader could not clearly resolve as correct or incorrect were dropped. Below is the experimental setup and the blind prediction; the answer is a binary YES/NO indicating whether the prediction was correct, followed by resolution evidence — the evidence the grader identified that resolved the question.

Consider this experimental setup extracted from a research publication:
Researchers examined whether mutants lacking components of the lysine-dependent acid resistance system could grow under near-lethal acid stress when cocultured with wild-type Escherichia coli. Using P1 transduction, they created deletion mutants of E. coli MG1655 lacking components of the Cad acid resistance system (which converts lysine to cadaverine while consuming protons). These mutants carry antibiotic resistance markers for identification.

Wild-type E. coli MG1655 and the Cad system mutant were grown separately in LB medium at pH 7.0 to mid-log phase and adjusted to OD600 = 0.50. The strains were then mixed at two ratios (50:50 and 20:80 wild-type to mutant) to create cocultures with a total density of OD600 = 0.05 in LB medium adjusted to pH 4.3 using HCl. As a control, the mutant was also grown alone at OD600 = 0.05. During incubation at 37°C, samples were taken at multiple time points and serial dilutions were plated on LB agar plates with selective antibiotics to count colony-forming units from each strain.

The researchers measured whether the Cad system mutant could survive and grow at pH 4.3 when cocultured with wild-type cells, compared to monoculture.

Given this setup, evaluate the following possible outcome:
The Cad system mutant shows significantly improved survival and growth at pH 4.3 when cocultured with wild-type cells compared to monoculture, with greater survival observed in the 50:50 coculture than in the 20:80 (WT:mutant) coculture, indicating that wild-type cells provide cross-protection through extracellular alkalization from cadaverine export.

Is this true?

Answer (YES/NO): NO